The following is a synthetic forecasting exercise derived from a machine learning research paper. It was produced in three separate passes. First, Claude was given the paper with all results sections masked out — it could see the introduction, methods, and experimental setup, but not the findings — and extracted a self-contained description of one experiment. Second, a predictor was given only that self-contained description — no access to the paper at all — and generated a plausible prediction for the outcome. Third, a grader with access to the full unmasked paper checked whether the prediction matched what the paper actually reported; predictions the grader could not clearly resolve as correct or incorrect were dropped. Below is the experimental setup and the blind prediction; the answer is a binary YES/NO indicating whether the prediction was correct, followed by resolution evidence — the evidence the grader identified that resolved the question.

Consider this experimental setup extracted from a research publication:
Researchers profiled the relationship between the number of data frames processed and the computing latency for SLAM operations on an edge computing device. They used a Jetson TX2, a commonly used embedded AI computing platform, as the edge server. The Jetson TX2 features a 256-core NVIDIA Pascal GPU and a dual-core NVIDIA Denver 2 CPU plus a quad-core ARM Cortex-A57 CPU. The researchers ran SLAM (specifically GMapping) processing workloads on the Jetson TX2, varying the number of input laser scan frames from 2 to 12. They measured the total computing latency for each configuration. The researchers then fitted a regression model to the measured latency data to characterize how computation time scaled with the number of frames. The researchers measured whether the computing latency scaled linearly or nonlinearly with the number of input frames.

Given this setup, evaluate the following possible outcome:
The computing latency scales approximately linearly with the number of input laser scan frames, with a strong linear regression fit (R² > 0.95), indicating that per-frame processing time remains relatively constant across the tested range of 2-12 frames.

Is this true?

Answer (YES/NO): NO